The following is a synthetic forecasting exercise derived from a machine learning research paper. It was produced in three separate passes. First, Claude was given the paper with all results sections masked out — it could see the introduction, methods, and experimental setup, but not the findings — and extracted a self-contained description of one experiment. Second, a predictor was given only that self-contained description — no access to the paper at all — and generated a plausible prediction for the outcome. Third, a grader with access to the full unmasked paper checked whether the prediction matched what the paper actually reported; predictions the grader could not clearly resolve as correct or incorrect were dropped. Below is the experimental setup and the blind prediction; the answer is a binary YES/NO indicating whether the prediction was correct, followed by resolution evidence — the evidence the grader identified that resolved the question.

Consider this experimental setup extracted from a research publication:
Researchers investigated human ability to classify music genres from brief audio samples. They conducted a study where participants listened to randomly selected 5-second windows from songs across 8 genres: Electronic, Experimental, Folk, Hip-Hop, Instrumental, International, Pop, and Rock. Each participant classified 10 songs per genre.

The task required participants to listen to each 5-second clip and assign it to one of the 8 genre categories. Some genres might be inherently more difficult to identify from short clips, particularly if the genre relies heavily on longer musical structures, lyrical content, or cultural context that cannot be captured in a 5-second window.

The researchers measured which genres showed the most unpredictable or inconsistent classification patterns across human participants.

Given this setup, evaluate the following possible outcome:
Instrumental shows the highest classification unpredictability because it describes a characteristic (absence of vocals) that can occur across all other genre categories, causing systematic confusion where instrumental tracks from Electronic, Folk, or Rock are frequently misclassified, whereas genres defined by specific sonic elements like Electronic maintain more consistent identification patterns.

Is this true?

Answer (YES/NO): NO